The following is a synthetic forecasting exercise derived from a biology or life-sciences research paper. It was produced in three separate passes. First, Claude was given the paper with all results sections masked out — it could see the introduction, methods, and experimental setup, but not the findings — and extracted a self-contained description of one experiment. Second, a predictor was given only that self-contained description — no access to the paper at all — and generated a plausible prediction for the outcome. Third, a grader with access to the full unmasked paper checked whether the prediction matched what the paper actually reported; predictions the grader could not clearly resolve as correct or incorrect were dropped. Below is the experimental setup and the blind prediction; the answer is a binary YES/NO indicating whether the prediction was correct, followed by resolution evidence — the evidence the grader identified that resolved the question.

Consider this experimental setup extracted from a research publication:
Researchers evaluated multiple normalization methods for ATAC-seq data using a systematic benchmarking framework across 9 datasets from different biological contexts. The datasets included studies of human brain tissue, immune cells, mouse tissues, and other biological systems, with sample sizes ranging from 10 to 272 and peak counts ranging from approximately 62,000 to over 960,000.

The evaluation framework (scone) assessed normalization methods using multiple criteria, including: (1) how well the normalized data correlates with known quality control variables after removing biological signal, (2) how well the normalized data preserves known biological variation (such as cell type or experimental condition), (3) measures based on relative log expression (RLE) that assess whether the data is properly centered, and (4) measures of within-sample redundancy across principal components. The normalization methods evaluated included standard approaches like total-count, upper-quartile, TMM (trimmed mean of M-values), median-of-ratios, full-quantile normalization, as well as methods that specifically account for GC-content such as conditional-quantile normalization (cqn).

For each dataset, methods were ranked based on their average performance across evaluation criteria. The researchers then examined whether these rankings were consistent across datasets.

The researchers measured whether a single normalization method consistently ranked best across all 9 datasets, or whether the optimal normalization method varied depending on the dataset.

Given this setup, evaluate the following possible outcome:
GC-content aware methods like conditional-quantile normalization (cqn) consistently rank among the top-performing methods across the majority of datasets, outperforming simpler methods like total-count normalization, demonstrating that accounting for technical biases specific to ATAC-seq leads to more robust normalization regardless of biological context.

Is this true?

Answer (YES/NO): NO